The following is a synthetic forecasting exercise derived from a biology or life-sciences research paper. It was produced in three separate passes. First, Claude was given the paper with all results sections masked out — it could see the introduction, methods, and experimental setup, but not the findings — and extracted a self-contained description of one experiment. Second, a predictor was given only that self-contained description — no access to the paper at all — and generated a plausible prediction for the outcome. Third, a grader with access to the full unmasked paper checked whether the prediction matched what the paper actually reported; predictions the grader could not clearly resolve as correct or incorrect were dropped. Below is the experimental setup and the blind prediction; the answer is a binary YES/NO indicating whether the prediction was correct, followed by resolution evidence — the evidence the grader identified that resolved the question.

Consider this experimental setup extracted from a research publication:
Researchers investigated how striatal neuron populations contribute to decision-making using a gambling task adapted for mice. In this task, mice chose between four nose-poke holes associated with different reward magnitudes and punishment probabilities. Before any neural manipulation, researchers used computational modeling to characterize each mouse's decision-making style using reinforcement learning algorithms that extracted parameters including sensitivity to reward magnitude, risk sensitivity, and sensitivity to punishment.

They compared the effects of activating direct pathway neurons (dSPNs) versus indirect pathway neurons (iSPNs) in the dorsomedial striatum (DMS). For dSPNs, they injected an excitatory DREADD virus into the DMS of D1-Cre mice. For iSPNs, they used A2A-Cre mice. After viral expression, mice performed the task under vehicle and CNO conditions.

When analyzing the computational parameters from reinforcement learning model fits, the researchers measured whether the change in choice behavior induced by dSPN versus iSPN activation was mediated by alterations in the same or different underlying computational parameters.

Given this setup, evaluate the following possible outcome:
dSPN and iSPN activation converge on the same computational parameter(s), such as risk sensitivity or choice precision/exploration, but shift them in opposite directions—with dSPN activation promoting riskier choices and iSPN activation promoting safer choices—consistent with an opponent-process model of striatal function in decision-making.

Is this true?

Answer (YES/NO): NO